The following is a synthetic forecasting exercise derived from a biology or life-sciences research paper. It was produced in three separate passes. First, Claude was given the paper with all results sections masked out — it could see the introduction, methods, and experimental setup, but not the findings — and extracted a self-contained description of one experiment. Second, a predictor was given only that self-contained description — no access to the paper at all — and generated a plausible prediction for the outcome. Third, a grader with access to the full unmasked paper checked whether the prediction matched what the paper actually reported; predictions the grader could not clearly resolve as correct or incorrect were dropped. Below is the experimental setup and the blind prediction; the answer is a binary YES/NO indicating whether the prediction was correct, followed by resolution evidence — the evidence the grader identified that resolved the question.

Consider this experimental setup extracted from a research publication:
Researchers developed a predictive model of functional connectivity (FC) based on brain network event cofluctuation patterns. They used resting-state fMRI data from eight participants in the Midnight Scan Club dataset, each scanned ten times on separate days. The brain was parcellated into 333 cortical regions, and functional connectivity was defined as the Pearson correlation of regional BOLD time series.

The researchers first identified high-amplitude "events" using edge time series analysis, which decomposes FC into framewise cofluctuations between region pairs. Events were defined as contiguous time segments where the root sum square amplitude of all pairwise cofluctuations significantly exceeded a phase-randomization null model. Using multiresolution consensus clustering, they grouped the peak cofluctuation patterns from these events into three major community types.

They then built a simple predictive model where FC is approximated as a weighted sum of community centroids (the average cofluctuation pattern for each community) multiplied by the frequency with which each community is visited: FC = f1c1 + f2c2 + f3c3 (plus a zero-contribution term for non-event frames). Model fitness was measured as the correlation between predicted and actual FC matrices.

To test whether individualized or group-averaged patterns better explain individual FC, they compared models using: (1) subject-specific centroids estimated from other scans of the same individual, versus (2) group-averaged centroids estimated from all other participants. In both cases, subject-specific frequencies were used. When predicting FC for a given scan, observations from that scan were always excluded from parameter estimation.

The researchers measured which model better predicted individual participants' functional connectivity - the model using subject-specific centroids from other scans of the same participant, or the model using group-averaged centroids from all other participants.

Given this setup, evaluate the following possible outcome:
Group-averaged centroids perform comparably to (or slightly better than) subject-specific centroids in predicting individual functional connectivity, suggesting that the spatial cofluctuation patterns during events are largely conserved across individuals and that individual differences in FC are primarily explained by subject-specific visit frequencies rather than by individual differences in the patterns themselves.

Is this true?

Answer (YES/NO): NO